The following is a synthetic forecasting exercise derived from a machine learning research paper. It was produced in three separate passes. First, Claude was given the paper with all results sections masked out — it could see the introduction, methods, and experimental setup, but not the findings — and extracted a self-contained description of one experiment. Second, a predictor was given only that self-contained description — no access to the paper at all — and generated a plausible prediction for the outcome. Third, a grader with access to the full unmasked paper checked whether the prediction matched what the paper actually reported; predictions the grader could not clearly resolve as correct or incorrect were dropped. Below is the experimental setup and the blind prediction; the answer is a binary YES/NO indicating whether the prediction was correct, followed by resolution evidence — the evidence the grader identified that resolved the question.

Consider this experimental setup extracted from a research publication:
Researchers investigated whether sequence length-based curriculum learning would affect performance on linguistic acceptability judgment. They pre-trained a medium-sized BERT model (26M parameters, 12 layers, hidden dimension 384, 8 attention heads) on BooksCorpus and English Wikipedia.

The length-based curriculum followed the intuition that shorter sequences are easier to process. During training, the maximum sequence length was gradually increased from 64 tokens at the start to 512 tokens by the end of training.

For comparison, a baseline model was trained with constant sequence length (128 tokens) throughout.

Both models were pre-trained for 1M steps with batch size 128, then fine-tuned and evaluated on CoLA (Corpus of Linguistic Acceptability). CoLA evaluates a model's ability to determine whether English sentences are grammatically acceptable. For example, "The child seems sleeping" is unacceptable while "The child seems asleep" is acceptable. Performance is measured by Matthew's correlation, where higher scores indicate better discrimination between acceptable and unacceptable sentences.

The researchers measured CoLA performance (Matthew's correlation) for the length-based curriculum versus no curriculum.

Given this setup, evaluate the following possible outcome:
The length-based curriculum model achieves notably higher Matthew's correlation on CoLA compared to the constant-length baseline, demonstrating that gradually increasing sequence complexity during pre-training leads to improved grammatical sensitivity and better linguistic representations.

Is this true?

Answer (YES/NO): NO